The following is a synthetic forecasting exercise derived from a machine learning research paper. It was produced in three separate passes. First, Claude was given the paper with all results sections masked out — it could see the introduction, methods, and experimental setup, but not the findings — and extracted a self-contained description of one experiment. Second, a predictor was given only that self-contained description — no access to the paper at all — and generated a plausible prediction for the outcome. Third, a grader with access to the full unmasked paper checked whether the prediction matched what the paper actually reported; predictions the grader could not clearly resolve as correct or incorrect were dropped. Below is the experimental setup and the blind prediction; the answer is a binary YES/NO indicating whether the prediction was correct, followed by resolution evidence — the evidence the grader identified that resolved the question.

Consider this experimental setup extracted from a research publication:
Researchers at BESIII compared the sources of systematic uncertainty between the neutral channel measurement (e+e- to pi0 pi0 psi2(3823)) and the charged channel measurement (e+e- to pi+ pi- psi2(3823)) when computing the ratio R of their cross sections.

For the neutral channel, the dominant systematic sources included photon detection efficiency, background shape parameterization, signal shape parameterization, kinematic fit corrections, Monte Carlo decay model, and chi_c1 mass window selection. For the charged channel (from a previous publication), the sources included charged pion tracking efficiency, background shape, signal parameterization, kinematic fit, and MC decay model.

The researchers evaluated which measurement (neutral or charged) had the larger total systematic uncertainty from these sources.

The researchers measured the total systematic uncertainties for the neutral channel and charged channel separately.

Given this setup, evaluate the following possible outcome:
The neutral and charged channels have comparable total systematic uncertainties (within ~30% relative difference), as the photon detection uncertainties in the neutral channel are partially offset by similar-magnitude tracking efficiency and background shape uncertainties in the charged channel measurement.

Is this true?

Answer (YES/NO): NO